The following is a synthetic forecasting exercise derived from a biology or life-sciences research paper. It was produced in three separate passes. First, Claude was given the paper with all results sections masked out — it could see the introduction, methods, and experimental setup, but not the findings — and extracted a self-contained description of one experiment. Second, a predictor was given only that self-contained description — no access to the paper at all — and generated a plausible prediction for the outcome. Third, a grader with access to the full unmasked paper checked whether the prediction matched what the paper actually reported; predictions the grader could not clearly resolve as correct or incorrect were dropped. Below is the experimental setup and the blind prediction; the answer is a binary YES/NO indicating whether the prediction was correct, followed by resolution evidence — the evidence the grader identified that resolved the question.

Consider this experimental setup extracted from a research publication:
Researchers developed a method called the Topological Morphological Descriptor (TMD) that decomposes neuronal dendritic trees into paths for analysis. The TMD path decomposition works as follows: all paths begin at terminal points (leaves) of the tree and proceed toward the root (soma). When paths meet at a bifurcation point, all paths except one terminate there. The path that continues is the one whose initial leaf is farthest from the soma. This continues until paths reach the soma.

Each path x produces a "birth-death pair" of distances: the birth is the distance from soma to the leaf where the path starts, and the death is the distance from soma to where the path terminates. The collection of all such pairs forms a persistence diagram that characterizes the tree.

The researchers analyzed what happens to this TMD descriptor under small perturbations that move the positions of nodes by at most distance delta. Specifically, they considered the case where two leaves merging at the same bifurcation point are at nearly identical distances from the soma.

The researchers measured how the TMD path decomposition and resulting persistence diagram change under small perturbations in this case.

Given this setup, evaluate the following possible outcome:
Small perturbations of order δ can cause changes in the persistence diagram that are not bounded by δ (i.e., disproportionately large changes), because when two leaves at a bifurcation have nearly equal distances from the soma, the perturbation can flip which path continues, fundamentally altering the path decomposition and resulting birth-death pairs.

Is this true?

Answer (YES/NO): NO